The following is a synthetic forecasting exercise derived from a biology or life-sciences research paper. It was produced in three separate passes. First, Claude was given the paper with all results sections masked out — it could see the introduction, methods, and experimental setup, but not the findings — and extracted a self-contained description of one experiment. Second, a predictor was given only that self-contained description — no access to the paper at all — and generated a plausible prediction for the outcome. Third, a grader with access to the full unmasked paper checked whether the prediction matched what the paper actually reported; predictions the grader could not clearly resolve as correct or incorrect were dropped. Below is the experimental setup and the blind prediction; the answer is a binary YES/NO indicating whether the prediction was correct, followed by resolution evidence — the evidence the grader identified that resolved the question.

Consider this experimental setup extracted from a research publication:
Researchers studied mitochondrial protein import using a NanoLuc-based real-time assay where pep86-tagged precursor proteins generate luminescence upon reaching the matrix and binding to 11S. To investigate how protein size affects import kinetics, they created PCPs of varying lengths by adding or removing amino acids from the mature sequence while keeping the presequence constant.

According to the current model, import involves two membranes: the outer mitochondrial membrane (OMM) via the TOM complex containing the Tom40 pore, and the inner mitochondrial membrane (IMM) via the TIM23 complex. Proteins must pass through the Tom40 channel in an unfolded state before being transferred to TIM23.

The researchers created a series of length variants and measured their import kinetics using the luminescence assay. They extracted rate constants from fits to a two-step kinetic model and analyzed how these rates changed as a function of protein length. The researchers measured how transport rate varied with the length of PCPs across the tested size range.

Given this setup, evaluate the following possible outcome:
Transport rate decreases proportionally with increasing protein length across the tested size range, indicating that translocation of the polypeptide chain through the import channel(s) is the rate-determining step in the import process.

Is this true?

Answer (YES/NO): NO